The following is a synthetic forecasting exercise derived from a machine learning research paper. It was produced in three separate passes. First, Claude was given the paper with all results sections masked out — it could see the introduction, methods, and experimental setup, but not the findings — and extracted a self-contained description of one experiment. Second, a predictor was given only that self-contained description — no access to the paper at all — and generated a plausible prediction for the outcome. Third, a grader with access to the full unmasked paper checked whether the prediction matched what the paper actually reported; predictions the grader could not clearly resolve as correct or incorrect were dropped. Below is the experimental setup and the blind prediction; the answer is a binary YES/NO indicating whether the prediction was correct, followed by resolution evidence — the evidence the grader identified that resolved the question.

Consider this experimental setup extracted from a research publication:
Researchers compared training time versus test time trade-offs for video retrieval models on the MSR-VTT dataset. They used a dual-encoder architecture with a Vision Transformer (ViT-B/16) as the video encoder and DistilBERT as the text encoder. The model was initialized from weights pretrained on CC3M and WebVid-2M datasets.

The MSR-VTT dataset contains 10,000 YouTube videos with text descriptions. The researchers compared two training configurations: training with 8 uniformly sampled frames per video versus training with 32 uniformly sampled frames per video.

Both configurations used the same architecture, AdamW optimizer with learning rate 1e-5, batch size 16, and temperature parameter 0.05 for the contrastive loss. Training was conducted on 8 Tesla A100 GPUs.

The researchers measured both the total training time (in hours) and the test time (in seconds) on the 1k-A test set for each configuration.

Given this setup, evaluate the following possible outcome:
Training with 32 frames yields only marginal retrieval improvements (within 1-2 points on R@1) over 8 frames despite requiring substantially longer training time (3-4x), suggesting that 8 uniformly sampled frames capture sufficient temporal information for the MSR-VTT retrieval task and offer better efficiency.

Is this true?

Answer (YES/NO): NO